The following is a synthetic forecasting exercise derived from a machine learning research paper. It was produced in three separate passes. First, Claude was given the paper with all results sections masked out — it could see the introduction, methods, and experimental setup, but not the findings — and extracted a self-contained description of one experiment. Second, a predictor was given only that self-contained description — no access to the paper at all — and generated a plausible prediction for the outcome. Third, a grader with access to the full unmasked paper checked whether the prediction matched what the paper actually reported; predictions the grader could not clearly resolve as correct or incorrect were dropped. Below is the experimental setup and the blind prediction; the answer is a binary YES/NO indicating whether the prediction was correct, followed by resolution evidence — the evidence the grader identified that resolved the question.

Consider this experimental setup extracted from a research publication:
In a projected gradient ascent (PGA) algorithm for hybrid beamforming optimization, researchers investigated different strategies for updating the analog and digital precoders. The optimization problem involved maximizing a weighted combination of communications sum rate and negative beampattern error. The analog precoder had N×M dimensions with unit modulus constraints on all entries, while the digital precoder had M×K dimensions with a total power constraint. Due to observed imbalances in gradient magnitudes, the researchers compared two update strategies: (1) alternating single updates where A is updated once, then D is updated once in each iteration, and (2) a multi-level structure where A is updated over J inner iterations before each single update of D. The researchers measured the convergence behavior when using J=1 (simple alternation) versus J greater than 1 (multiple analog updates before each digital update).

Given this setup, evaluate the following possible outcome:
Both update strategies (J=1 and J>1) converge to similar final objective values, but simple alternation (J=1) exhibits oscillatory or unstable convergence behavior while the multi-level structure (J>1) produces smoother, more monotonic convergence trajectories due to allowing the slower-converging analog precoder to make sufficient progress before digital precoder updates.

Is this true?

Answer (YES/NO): NO